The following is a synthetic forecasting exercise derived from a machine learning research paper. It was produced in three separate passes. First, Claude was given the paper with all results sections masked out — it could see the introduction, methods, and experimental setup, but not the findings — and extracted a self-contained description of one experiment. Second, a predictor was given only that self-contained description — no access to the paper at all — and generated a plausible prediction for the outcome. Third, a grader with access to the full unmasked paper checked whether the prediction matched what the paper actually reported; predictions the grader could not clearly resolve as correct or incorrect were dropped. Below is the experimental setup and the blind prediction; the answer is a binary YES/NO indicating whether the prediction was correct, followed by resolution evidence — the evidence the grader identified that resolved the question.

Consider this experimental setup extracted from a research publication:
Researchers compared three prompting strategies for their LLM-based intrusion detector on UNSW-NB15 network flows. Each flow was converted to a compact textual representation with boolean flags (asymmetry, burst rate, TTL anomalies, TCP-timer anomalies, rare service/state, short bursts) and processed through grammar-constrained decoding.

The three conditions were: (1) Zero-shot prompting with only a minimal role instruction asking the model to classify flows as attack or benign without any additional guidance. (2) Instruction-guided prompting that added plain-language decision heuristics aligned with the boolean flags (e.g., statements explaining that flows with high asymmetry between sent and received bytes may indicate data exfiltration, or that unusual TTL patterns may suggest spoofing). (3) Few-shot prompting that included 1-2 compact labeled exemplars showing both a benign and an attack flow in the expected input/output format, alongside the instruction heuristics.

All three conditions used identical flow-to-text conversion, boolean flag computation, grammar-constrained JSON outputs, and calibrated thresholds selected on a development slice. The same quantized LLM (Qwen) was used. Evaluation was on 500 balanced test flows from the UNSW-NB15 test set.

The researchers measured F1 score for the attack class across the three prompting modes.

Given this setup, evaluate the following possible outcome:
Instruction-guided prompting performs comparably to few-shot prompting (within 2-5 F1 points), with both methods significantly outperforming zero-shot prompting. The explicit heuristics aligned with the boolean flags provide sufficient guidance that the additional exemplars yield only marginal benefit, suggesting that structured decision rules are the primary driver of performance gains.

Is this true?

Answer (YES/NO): NO